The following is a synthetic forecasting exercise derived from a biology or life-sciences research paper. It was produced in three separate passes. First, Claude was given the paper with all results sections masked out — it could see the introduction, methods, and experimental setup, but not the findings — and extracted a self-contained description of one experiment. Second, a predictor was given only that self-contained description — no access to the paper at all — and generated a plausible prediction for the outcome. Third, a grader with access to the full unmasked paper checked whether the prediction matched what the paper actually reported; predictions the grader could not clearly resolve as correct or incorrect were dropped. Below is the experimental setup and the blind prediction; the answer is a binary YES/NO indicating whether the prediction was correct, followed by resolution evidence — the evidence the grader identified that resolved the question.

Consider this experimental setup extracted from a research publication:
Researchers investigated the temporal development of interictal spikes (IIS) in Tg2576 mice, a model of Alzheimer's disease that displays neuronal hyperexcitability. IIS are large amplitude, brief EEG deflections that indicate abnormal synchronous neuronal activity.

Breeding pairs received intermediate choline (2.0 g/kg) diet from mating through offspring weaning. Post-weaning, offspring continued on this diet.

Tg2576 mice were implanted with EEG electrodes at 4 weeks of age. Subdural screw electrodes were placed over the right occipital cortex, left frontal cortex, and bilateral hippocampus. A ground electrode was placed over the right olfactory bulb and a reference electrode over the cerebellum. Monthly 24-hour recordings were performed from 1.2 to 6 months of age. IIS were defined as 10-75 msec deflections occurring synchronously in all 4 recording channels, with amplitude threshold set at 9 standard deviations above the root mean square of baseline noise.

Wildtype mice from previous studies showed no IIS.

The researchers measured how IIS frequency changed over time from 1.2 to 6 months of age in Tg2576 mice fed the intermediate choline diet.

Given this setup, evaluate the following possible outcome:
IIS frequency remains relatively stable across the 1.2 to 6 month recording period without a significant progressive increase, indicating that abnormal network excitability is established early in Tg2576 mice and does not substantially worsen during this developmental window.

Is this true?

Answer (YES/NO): NO